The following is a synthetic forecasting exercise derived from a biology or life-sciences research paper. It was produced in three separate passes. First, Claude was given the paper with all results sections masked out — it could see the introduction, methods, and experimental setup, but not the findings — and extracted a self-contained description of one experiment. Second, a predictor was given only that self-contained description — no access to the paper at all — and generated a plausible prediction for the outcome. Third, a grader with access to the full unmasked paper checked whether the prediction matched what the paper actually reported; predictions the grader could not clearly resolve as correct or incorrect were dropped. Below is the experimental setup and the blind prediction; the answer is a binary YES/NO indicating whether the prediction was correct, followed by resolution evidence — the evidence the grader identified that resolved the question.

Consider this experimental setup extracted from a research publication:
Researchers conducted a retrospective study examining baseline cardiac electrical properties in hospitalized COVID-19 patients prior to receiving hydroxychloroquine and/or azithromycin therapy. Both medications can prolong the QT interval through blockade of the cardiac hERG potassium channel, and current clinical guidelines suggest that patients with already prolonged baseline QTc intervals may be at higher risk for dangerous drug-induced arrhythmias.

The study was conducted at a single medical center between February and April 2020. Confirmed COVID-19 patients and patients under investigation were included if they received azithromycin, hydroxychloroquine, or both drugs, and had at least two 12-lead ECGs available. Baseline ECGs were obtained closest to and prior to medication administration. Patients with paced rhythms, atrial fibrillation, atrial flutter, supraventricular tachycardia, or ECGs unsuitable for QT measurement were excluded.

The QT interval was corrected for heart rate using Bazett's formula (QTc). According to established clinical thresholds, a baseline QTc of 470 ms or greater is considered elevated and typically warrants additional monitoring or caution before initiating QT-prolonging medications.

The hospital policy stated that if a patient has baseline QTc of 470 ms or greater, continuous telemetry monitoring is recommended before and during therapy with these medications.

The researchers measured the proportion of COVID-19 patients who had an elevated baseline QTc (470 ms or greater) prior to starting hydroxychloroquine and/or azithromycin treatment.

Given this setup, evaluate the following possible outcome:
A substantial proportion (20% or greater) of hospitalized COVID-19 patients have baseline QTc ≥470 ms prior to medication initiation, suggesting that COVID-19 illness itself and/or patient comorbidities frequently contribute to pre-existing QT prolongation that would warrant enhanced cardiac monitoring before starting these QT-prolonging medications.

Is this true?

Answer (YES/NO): YES